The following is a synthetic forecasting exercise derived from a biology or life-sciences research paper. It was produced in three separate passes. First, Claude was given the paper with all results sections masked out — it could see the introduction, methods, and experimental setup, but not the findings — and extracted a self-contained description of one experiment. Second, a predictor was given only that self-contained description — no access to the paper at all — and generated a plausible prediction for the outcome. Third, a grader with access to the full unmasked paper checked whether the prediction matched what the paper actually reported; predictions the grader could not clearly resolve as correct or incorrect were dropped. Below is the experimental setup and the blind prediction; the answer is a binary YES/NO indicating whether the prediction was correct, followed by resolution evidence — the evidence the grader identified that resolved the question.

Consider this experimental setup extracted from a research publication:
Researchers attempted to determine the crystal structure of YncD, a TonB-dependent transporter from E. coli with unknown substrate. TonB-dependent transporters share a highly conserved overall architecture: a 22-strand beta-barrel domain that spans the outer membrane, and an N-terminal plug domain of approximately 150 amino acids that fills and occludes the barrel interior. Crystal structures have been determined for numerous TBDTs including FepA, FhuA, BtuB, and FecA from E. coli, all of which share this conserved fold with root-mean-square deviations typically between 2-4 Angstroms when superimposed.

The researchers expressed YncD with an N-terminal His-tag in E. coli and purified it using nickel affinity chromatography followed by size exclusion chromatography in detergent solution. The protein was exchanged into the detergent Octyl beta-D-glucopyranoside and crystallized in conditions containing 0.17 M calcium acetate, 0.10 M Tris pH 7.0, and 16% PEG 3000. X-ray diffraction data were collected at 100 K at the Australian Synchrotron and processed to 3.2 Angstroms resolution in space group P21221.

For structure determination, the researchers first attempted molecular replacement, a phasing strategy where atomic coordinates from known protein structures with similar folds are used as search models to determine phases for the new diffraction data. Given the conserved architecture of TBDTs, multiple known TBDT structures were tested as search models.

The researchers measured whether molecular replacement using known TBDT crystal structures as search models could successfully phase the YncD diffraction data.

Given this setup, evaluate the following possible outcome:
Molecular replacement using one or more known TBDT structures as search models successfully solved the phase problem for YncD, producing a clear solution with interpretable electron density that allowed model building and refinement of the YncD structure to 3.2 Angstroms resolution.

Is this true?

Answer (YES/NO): NO